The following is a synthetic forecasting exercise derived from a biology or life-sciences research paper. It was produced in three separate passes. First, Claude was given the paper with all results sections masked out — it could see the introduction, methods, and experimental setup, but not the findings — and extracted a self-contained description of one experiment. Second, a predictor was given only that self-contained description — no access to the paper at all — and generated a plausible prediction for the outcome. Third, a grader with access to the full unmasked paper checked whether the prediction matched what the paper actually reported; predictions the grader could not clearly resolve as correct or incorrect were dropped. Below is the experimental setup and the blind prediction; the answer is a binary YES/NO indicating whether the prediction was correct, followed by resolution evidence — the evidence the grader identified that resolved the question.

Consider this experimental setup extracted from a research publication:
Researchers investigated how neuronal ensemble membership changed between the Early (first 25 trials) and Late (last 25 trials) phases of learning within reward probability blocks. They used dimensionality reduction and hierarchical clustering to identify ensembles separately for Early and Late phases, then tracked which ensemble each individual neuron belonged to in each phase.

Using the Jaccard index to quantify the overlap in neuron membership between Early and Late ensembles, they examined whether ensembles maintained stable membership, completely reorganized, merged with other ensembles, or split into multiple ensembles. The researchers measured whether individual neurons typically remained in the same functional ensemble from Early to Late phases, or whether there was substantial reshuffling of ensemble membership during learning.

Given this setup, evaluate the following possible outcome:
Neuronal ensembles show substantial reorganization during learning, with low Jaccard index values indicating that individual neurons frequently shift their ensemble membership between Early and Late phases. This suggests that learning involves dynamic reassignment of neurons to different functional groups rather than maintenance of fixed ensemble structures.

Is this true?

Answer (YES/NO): NO